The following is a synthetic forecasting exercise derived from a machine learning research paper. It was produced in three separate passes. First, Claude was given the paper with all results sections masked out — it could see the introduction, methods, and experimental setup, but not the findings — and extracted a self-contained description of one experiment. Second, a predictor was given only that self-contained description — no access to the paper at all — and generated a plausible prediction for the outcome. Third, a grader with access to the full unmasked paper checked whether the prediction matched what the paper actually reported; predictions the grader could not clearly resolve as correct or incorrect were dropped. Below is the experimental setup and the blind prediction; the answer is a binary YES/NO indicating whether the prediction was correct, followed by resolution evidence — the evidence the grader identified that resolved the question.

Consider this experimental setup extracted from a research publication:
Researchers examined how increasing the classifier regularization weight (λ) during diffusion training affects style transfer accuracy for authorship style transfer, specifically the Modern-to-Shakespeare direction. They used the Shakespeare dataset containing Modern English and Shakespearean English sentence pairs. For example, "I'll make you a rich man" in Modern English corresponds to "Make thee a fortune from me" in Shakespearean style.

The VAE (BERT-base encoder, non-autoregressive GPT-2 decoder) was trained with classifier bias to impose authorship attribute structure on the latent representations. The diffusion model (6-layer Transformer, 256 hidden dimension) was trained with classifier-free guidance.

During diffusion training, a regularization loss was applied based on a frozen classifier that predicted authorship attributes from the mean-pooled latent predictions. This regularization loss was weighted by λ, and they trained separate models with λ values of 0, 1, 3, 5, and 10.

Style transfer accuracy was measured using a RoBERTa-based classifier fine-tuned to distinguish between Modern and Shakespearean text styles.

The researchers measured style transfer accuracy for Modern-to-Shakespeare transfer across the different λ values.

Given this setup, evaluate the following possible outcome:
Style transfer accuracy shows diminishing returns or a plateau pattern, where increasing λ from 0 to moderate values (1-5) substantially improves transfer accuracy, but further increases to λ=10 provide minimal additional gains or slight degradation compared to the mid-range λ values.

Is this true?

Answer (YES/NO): NO